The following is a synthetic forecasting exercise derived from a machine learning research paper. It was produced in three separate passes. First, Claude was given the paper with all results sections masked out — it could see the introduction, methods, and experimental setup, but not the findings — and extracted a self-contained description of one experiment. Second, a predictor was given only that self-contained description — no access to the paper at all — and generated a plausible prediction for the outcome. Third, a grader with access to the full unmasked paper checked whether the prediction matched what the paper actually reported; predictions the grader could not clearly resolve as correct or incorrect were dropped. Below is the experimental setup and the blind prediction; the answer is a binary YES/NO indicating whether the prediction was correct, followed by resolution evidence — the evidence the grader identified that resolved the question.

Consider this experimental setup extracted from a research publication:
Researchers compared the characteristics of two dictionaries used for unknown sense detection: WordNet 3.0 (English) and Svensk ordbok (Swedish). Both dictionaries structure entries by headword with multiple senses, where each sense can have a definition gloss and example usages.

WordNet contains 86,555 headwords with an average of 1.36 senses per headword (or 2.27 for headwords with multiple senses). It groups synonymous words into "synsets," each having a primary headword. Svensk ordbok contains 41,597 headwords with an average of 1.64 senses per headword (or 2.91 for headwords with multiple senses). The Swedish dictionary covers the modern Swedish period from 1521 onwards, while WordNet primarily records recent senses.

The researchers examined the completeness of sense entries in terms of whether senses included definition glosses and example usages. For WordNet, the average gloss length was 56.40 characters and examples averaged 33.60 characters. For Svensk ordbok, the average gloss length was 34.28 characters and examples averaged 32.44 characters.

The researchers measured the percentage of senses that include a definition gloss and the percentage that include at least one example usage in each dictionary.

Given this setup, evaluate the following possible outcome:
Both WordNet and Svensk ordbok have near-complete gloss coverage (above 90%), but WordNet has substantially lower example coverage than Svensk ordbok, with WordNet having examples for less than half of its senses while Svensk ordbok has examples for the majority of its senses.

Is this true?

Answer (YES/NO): NO